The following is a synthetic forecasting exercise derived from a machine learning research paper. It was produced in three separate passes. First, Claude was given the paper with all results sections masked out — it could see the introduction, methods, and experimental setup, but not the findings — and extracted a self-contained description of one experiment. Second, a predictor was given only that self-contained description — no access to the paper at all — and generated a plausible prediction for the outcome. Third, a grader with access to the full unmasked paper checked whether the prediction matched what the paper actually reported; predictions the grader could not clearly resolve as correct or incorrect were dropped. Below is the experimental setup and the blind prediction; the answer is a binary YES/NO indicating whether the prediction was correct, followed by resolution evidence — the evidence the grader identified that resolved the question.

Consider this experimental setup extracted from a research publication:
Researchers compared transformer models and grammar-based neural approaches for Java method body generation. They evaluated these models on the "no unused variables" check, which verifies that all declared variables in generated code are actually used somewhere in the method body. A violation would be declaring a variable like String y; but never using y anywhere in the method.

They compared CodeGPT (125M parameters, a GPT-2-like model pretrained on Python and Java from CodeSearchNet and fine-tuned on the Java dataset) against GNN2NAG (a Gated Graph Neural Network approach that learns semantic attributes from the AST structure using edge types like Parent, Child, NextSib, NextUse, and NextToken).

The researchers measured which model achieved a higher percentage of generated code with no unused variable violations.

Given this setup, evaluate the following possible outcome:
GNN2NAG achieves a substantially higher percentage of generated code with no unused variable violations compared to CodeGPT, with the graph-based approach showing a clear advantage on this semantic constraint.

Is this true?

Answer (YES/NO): NO